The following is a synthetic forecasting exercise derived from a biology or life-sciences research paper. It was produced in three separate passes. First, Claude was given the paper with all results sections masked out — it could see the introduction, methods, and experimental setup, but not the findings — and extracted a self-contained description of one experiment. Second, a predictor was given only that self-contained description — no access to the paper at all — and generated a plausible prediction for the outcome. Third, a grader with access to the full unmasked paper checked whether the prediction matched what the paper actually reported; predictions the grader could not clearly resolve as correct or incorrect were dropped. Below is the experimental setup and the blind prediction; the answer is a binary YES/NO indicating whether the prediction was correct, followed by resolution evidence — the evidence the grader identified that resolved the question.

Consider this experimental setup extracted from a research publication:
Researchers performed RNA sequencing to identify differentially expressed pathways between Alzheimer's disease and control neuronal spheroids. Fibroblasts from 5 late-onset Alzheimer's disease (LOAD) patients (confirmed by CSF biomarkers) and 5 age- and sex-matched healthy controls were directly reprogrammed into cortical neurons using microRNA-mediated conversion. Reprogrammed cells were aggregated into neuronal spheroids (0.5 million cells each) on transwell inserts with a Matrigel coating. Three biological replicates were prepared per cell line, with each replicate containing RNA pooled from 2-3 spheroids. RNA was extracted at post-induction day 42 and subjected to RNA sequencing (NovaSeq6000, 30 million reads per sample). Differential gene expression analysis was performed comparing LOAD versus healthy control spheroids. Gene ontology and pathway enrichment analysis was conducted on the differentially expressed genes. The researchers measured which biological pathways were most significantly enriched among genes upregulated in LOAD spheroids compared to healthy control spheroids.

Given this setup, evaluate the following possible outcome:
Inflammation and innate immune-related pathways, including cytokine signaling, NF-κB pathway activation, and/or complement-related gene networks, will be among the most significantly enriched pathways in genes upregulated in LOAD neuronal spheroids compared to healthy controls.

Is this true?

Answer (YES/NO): YES